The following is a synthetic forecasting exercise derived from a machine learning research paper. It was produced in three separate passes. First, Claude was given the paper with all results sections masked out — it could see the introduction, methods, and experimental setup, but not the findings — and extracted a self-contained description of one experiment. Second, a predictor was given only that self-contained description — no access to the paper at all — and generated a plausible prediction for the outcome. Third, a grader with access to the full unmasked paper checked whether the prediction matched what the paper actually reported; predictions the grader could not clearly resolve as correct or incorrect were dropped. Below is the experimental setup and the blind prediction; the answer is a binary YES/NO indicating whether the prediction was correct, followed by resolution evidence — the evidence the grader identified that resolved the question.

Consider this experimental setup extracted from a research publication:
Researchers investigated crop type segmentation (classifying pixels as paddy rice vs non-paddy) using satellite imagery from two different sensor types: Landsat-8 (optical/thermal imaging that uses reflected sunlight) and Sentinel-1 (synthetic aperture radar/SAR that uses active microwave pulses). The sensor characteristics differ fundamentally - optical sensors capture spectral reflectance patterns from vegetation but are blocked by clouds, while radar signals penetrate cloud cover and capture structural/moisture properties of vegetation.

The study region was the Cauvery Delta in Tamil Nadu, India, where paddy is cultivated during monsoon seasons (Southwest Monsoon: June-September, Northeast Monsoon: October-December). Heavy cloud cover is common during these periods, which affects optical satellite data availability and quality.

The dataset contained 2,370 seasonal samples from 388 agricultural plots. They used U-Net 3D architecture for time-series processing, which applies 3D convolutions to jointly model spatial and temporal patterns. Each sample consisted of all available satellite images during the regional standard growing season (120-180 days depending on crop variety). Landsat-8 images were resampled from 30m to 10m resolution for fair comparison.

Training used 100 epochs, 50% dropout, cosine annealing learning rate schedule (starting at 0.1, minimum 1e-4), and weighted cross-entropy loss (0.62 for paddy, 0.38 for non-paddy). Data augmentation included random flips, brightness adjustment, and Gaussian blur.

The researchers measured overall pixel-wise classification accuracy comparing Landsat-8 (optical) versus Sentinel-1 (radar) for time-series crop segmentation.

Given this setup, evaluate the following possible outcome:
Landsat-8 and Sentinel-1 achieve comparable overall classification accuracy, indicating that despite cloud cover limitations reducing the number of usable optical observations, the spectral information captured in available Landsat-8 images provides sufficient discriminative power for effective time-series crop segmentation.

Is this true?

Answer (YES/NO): NO